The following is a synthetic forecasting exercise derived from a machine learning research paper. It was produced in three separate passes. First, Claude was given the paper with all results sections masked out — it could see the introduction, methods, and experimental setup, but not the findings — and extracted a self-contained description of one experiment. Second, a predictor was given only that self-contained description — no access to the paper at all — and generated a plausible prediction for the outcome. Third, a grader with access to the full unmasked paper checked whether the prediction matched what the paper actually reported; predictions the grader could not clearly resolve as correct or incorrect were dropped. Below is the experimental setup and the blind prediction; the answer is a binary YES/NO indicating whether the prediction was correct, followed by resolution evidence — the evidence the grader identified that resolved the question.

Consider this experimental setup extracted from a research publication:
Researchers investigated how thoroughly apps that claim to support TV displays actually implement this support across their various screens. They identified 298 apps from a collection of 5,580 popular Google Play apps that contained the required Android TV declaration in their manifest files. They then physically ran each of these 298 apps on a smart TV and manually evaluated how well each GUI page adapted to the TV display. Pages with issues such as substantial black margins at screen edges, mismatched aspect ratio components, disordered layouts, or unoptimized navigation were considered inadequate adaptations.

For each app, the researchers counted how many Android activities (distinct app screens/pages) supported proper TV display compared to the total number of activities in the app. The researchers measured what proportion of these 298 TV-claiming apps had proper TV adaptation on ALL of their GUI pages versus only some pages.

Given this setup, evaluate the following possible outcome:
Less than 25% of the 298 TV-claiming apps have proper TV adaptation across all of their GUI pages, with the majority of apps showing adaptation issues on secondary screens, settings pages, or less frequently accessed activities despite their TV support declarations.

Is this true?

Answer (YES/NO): YES